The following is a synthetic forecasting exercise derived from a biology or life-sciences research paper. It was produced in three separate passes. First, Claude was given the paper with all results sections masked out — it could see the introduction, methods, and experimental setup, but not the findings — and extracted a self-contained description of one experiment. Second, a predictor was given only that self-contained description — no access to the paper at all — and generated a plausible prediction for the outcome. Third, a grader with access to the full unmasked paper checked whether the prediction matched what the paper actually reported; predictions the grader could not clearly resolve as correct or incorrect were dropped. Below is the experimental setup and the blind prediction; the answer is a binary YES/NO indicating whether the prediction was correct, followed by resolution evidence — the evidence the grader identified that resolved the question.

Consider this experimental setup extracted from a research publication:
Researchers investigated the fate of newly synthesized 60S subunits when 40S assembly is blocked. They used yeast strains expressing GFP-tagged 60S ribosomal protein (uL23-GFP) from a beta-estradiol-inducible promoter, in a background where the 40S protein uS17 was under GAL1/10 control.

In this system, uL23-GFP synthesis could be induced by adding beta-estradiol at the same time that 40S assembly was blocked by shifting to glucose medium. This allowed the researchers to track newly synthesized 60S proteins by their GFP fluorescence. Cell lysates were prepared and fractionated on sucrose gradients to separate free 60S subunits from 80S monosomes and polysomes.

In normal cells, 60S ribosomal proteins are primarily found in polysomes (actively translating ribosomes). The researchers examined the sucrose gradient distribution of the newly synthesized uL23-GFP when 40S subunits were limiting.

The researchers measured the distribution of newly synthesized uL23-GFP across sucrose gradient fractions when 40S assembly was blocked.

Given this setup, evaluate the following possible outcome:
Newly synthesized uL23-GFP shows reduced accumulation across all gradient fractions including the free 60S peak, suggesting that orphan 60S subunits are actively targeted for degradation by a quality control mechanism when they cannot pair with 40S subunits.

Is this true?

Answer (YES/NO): NO